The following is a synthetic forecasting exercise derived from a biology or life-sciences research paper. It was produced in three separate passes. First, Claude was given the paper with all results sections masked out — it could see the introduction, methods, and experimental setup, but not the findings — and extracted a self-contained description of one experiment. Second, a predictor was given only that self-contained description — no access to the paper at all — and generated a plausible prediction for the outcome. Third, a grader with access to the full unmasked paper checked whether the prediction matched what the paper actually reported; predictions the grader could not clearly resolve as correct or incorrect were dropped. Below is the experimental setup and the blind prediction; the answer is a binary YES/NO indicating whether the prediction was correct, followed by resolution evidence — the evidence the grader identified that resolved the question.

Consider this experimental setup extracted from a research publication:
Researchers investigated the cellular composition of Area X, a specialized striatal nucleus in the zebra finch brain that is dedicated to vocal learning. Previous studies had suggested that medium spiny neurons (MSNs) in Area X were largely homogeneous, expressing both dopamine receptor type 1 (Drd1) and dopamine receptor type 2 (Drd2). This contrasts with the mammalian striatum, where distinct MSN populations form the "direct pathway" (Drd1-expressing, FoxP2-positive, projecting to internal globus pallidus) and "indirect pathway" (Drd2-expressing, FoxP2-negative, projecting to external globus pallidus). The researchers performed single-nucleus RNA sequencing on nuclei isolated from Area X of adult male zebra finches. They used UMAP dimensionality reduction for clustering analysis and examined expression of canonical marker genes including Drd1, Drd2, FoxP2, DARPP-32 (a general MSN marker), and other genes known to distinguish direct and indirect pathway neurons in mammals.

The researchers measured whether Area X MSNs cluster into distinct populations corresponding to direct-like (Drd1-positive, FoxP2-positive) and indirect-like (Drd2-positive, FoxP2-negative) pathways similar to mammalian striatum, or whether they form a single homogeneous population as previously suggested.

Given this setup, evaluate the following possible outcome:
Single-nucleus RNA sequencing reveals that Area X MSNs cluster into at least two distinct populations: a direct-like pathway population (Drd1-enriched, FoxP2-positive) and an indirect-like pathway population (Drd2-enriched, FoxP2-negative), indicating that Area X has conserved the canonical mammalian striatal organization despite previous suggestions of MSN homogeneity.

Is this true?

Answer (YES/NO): YES